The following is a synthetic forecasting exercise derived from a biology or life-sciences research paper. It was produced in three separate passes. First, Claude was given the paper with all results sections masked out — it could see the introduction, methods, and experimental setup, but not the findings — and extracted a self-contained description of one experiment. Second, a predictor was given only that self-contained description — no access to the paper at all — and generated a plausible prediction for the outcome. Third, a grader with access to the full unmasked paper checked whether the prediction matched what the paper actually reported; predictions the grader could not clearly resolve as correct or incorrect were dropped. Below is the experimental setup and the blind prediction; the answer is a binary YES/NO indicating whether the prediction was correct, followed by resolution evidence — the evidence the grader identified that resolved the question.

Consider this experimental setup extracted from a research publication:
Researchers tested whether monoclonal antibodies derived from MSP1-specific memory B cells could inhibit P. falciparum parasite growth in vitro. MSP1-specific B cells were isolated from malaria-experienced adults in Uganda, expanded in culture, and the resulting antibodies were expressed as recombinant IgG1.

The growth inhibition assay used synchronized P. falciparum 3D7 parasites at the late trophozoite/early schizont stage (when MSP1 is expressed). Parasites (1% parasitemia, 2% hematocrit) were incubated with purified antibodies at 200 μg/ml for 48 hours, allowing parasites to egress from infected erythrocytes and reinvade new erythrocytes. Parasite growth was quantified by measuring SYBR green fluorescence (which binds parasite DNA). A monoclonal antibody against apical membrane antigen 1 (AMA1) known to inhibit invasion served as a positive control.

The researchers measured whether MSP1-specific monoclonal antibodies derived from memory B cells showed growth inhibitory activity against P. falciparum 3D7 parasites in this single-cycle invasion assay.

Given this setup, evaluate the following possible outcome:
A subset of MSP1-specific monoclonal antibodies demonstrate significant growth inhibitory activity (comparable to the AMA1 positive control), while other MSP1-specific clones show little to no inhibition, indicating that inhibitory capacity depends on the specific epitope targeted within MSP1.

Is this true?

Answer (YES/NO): NO